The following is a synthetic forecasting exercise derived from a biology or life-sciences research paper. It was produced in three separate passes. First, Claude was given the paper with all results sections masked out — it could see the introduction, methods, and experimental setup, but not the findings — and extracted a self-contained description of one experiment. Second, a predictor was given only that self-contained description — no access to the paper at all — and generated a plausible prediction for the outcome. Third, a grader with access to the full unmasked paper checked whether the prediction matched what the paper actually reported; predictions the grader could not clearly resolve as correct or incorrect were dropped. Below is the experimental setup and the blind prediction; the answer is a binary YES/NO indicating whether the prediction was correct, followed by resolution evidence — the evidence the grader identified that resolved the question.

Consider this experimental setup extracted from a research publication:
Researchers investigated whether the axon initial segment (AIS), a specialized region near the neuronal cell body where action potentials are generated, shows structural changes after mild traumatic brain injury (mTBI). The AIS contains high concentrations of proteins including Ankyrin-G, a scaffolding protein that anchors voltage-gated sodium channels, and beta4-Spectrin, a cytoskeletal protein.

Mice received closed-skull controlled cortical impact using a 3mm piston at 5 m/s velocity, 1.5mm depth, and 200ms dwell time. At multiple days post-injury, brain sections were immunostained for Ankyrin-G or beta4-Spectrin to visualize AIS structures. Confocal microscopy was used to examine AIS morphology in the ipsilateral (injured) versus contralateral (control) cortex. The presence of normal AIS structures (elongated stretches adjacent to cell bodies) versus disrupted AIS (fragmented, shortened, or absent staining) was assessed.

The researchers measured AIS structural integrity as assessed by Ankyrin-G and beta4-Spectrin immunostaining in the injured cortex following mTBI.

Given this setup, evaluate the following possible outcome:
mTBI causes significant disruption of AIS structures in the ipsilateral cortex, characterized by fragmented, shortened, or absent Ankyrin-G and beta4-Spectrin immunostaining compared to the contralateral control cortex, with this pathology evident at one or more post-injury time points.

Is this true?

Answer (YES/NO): NO